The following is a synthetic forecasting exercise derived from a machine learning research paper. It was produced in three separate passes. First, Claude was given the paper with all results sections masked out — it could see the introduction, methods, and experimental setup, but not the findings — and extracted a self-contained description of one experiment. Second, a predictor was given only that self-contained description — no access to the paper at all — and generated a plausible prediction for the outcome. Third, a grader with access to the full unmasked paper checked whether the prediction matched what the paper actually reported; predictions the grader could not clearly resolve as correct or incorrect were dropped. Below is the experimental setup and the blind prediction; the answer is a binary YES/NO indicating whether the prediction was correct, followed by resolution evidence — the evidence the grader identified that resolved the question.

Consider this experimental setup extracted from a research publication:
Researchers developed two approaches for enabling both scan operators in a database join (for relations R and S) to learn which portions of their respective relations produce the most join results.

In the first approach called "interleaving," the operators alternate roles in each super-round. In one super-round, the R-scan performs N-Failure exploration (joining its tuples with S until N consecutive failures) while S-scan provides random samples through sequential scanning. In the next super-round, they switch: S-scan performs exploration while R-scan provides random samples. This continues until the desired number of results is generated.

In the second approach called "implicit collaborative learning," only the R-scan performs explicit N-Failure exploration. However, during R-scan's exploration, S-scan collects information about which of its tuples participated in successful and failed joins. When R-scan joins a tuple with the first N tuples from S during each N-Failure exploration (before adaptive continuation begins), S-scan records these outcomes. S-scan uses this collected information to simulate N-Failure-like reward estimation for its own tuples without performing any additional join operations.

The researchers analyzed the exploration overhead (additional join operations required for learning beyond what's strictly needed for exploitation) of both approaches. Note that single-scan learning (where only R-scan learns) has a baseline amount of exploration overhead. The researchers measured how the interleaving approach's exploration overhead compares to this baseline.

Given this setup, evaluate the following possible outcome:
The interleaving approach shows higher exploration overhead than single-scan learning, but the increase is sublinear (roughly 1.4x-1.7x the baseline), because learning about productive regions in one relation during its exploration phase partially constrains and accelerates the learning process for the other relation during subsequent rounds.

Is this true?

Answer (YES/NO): NO